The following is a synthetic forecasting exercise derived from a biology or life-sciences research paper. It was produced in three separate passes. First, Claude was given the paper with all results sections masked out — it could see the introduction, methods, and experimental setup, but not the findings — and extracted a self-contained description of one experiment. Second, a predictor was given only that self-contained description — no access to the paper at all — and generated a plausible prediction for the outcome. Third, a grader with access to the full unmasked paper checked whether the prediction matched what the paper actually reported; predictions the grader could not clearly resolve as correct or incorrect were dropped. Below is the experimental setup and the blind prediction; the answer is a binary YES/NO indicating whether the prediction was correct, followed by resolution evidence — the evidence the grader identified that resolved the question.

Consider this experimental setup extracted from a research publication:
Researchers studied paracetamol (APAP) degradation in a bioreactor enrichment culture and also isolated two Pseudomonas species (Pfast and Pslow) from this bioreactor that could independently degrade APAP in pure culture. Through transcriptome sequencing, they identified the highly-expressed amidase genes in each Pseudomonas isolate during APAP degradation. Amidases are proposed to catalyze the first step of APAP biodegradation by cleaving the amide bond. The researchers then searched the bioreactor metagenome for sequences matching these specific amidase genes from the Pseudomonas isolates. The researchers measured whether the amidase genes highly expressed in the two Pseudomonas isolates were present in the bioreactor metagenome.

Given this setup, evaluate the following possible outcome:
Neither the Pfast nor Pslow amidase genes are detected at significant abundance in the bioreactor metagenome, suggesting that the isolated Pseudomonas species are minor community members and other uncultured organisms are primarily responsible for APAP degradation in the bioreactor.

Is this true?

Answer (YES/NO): YES